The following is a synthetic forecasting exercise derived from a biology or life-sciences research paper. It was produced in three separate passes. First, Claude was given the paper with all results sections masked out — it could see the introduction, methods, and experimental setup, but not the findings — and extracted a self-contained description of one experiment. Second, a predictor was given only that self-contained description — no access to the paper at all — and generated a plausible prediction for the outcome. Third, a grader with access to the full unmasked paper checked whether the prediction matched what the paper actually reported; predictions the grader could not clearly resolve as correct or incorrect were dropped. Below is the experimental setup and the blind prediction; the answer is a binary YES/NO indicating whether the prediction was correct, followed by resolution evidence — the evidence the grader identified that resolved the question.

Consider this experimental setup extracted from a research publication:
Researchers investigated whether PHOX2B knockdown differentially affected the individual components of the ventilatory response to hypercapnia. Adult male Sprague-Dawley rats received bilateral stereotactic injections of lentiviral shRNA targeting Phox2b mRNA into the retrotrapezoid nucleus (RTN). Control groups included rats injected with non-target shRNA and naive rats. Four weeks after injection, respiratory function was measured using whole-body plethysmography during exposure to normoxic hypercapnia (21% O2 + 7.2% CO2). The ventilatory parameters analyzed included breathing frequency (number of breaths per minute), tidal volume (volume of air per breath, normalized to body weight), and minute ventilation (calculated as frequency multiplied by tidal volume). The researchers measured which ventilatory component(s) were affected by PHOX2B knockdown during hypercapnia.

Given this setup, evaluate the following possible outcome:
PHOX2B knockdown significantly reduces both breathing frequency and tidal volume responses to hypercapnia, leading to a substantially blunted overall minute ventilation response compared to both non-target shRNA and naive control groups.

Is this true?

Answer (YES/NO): NO